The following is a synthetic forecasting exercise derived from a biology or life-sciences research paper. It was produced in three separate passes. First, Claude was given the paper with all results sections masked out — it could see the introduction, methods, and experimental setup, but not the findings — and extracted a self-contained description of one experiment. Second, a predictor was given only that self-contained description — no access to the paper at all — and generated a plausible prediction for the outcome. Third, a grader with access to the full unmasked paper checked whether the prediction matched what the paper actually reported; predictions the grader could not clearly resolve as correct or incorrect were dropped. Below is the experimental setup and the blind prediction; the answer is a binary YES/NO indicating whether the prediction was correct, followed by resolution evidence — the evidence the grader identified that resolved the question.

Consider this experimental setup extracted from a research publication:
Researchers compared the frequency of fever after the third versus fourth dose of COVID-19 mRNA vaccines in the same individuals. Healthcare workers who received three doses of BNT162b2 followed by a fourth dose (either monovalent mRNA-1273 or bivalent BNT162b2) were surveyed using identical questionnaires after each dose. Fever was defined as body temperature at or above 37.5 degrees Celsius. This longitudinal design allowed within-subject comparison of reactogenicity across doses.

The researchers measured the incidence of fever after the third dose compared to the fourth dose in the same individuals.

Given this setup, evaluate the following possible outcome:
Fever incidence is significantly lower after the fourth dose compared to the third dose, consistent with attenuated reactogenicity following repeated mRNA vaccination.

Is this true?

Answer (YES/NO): NO